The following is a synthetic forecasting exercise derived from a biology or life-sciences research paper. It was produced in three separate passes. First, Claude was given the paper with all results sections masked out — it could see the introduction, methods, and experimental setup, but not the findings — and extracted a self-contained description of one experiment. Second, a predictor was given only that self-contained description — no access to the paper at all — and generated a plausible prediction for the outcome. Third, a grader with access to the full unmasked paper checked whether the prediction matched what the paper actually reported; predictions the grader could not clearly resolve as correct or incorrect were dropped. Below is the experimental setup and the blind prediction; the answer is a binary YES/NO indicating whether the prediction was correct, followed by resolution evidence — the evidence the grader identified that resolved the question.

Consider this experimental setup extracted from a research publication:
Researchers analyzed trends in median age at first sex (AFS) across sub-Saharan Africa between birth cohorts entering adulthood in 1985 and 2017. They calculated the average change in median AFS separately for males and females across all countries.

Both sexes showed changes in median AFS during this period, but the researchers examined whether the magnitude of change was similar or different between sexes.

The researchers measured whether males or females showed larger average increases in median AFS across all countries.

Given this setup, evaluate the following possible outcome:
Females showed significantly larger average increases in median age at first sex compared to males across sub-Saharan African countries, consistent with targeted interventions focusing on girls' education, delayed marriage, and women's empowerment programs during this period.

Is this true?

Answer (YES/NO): NO